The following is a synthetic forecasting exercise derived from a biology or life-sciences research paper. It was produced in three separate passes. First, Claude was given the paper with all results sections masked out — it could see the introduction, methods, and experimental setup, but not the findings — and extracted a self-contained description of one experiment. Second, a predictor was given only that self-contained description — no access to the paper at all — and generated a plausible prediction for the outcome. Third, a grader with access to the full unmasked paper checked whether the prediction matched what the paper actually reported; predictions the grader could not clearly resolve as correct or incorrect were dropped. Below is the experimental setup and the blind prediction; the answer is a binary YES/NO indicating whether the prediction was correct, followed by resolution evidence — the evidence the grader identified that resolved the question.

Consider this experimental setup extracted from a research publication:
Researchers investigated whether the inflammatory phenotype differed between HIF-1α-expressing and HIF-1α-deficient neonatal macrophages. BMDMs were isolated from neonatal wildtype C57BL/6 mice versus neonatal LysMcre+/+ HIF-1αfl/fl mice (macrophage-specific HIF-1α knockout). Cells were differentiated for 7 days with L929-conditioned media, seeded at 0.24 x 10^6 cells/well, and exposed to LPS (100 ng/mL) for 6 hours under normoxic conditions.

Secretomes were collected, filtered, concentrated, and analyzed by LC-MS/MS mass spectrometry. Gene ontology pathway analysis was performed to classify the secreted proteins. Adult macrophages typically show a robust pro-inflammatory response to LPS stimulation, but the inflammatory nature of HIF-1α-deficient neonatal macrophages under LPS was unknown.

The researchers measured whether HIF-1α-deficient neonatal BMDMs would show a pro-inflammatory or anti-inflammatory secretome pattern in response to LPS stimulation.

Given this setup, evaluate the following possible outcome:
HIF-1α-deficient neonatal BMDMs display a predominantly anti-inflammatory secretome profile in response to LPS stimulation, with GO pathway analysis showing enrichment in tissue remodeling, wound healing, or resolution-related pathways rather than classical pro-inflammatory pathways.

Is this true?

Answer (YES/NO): NO